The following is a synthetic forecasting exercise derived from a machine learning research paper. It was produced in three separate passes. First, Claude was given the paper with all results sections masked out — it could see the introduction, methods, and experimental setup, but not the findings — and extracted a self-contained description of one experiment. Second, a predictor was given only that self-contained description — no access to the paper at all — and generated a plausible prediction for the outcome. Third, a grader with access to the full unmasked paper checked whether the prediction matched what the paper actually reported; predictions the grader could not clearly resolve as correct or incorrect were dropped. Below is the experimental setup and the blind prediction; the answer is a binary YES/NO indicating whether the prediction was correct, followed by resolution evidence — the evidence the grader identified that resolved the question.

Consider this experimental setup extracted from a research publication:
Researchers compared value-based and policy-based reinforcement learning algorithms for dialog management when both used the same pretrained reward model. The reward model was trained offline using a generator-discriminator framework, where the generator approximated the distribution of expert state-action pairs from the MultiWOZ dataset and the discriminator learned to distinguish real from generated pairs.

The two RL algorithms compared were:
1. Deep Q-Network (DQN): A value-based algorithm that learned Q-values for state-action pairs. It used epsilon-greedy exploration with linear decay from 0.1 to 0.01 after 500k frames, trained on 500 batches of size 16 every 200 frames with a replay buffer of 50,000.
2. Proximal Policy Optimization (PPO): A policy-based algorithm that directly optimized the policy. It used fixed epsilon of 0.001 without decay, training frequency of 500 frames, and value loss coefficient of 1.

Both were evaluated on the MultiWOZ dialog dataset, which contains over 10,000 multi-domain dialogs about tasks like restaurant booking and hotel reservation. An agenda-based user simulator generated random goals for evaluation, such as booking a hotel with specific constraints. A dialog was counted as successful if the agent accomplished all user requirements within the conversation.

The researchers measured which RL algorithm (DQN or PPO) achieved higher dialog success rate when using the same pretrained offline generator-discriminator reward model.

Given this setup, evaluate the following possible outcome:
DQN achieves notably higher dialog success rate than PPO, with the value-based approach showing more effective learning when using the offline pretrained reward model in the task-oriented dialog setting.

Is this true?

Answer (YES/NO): YES